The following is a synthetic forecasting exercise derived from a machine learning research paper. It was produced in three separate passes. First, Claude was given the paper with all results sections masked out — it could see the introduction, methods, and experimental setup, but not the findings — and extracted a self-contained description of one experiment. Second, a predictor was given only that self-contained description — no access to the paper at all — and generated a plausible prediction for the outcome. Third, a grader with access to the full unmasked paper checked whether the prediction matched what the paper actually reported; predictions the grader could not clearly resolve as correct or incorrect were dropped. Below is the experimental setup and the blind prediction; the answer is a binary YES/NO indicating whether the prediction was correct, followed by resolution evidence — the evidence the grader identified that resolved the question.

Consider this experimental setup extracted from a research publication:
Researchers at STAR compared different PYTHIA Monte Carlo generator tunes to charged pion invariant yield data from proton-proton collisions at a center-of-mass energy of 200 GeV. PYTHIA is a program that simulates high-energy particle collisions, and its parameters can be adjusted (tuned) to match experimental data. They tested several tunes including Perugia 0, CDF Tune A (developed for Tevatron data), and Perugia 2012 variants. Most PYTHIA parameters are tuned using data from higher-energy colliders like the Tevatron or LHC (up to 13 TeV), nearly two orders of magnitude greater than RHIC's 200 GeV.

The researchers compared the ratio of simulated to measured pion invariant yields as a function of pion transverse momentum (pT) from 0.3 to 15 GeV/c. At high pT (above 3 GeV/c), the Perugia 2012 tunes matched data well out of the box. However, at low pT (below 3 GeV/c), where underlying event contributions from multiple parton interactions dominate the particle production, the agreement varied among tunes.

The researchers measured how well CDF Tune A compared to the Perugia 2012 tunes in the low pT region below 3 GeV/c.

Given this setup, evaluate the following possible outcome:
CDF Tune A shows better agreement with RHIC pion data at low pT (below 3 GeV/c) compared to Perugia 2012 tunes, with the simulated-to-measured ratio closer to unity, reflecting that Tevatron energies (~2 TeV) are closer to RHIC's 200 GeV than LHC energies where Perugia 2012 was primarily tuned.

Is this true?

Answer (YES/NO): YES